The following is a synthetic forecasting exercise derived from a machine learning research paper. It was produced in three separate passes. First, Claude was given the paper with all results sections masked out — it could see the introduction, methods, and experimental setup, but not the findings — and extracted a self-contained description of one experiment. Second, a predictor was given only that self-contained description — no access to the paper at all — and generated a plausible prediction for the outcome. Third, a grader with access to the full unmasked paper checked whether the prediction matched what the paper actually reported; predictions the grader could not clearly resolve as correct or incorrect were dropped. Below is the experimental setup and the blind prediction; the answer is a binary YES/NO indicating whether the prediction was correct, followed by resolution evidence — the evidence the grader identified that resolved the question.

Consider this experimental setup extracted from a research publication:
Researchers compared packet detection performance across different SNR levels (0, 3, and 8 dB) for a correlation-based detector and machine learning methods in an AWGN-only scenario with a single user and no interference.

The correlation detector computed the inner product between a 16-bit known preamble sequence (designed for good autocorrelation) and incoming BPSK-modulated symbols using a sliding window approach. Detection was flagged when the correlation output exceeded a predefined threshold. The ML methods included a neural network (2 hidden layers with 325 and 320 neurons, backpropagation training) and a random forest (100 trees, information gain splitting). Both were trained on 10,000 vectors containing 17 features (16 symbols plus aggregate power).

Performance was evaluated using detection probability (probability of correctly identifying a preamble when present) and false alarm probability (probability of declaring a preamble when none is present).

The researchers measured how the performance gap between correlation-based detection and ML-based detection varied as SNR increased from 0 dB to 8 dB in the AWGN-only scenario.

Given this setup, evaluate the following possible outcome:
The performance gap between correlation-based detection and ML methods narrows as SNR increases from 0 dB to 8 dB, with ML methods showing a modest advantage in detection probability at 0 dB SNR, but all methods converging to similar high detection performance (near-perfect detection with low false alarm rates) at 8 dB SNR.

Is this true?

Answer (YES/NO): NO